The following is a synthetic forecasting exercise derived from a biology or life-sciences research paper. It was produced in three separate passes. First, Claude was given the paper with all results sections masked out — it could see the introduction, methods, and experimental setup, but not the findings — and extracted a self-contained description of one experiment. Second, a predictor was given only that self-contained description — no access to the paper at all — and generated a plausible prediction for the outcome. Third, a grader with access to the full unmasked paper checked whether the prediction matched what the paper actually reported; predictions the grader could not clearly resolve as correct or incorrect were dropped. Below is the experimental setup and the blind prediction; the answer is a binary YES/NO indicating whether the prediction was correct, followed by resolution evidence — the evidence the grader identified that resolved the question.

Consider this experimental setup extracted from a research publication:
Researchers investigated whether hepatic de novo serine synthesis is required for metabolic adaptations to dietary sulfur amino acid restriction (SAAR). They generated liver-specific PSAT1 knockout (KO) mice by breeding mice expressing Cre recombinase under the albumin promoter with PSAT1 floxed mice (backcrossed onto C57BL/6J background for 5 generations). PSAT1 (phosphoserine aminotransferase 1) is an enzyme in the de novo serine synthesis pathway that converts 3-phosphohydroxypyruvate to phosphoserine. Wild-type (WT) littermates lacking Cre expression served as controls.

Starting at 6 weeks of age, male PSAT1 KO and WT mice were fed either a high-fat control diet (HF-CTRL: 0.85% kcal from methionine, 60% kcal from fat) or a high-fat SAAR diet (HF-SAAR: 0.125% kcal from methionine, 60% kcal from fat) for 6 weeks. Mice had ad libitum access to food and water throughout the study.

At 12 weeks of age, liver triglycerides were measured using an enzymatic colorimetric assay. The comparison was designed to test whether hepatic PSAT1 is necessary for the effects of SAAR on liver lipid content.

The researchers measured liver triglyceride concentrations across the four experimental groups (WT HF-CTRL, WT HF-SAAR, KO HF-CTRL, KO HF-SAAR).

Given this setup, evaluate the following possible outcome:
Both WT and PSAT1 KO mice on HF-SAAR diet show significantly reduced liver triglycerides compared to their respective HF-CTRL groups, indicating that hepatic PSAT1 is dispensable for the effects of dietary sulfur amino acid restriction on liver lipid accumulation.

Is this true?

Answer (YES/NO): NO